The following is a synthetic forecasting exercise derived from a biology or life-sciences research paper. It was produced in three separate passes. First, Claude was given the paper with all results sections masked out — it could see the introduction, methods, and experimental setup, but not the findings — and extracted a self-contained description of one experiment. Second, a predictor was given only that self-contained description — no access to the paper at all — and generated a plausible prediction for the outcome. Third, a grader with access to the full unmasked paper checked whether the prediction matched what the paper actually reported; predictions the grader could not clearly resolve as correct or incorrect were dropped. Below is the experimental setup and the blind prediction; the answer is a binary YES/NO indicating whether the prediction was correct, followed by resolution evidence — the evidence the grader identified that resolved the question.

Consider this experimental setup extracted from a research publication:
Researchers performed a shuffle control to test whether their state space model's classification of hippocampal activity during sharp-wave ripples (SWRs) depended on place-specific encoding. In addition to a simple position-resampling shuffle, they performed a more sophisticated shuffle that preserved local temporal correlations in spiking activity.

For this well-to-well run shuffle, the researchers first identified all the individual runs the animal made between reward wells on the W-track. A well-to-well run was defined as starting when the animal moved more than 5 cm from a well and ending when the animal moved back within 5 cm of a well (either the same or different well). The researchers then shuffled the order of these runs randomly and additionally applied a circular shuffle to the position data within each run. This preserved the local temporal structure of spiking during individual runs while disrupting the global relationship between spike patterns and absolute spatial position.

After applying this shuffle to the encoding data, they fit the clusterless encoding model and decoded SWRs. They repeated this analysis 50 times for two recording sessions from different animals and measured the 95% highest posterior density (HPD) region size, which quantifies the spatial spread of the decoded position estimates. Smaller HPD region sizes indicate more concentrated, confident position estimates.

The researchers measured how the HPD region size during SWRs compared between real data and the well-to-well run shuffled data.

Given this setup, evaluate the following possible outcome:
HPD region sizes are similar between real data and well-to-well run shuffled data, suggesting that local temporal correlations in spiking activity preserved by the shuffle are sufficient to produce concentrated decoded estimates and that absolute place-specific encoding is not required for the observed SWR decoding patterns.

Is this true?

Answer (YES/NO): NO